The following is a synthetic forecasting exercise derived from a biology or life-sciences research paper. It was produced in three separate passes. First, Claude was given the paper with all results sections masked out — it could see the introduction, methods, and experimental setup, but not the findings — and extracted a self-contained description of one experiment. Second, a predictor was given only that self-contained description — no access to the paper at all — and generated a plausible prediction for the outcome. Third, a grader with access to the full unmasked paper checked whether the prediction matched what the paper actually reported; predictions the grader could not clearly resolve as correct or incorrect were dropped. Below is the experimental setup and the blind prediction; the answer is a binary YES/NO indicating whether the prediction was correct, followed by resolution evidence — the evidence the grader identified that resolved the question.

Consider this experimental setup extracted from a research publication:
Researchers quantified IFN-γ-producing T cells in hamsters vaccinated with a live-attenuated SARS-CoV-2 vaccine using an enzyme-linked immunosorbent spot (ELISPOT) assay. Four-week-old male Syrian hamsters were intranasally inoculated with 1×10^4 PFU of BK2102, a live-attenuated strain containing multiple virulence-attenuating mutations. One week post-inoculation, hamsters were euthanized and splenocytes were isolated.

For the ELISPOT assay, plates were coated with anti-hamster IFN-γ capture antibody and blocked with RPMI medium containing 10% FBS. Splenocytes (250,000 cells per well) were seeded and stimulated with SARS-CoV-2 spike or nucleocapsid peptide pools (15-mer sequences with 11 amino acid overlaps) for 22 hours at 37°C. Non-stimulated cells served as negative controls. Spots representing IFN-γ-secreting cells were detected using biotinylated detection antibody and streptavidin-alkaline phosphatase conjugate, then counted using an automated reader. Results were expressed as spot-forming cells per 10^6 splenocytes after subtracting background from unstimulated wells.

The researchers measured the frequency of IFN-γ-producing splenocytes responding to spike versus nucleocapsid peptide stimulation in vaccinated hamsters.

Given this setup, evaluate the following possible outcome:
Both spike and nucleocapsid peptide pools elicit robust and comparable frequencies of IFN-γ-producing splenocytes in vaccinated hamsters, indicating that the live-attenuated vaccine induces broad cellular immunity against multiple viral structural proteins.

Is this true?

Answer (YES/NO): NO